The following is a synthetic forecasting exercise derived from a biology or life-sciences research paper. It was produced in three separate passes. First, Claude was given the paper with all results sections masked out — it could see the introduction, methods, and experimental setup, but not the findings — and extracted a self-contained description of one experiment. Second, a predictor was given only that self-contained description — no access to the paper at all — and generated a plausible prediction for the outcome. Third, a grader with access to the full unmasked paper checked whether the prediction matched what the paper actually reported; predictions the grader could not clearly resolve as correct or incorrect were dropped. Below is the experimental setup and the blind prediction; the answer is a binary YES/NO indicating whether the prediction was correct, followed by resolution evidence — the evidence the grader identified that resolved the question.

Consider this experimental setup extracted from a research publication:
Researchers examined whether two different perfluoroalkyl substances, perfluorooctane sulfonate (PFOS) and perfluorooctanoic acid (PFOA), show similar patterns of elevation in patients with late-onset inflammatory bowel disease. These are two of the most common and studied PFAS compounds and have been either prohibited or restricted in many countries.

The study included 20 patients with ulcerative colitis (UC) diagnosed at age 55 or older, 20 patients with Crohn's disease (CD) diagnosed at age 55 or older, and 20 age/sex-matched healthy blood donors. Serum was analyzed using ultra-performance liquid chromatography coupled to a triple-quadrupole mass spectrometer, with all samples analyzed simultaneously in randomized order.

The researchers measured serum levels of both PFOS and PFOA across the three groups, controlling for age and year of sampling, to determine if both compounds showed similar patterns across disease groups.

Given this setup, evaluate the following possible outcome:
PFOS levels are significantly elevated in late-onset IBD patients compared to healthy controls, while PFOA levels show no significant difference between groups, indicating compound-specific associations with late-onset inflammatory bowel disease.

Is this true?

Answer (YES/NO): NO